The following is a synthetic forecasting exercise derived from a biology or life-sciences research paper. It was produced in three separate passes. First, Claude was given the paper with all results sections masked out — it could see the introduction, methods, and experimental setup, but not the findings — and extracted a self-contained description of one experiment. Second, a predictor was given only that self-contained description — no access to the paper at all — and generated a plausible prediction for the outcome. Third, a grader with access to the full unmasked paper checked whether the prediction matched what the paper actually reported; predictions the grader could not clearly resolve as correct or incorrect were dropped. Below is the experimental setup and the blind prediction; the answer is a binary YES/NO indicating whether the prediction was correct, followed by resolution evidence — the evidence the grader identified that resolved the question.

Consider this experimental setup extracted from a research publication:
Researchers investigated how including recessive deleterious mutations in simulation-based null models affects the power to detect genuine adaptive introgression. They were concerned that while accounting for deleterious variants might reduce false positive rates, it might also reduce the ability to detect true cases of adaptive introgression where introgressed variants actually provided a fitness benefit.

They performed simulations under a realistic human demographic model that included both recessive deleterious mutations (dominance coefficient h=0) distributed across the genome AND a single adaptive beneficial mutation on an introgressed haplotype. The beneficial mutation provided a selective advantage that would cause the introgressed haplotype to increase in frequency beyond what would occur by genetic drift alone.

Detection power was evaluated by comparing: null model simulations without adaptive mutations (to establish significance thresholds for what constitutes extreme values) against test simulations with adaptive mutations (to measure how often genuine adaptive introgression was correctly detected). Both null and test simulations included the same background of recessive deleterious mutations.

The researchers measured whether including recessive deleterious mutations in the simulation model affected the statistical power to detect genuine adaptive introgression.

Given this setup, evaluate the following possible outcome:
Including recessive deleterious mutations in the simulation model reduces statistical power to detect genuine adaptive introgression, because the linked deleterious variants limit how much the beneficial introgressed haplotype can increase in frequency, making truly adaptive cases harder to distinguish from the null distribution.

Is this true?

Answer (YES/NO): NO